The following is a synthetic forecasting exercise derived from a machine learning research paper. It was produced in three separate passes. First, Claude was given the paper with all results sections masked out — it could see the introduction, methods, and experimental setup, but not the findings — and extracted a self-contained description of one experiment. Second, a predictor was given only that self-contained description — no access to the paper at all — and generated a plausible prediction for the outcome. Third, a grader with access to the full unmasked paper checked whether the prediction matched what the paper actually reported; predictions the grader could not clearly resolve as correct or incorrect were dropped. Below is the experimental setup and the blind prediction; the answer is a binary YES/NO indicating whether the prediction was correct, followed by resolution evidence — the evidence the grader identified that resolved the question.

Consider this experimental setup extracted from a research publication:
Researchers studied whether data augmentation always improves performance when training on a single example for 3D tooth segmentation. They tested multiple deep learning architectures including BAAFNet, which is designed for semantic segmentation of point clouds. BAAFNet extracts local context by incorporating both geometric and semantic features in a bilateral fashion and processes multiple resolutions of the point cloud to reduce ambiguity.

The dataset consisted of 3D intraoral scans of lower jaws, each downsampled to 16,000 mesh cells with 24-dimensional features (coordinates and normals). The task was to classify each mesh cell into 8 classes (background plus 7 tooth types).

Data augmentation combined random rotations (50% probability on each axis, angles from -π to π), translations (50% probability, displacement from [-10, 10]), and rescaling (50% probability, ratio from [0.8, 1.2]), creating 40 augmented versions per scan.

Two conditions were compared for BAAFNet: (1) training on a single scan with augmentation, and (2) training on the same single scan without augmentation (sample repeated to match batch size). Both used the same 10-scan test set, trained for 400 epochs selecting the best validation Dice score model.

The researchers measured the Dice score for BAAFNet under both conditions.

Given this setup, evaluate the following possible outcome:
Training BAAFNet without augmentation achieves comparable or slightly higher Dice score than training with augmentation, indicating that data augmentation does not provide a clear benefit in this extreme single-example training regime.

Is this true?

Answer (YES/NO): YES